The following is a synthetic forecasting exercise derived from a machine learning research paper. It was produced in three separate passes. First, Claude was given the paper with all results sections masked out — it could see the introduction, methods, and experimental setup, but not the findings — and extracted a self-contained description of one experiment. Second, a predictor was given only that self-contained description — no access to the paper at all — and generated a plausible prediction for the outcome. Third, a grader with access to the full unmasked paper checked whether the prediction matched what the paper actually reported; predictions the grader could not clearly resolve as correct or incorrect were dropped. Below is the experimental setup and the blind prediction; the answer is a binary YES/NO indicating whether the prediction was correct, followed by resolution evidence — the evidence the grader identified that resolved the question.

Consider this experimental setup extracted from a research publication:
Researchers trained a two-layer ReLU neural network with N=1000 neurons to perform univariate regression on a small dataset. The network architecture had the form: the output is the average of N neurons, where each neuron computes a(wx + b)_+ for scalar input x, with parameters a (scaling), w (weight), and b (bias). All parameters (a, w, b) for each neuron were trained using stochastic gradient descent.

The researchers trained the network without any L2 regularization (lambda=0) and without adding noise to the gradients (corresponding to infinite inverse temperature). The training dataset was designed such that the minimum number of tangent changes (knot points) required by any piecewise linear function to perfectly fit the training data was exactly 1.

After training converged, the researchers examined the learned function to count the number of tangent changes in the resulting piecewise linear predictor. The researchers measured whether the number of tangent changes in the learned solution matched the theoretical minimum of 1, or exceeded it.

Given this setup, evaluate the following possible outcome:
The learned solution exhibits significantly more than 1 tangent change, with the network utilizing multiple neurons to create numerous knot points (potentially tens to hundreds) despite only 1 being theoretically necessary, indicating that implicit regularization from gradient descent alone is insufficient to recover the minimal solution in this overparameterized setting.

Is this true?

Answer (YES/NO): NO